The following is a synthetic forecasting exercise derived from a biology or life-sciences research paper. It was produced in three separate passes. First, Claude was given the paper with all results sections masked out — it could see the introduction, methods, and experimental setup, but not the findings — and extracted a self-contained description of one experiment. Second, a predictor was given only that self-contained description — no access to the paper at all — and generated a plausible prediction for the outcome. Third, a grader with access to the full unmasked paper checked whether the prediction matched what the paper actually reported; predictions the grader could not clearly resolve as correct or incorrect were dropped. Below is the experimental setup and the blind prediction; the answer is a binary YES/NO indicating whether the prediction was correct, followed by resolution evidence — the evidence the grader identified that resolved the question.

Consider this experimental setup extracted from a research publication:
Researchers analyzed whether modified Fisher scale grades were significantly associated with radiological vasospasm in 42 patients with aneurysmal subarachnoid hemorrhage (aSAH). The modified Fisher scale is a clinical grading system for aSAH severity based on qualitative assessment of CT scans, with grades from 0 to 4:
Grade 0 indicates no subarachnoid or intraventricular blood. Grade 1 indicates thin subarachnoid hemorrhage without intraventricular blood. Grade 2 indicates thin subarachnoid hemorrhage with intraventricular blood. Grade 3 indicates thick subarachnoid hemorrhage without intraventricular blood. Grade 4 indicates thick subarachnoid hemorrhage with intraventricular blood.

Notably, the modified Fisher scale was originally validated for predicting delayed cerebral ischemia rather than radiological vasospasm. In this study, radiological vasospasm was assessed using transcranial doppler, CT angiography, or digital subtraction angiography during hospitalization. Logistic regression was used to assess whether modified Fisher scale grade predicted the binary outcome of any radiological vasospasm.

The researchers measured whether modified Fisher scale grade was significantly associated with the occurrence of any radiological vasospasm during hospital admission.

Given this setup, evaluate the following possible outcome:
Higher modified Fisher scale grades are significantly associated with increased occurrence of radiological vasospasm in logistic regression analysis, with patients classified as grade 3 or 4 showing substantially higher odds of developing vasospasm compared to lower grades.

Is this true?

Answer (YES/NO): NO